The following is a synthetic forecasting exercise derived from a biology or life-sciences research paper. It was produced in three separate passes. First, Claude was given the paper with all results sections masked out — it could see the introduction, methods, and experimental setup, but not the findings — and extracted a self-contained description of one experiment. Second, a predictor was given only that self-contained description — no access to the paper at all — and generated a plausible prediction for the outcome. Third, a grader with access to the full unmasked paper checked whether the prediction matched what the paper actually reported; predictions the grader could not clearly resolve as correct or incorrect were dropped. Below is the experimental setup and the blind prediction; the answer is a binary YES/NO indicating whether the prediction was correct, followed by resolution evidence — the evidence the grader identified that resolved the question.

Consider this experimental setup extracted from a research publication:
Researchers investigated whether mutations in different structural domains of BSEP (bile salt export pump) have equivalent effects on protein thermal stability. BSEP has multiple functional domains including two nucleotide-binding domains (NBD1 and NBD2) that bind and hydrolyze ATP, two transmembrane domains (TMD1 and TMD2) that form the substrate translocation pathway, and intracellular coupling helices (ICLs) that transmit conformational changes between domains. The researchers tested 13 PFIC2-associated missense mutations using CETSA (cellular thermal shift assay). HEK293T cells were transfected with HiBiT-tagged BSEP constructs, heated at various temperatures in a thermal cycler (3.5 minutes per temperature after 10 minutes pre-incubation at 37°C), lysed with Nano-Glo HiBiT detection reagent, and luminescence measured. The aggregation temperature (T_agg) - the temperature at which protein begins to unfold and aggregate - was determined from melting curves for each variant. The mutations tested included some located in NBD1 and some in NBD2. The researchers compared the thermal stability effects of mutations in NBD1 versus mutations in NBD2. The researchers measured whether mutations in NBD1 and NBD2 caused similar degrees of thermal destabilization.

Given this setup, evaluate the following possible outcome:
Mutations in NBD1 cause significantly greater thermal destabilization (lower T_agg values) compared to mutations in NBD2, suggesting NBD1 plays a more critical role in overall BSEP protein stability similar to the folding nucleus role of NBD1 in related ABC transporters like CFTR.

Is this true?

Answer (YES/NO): NO